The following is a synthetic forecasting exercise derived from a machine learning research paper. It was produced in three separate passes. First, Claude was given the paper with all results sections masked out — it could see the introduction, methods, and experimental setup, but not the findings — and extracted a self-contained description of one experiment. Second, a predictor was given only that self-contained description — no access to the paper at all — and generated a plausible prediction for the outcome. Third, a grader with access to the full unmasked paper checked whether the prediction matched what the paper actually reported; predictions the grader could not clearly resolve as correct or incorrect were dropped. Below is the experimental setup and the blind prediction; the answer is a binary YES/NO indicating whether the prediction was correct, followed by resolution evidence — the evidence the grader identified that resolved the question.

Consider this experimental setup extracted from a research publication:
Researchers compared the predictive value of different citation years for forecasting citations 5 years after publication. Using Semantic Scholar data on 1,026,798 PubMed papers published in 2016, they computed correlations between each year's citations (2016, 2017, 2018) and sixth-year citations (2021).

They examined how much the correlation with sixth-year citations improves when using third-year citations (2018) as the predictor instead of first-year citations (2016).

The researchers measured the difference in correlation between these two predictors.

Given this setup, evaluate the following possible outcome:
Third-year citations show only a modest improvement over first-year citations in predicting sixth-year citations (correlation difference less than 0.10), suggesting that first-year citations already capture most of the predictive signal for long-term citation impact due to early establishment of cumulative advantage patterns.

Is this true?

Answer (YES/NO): NO